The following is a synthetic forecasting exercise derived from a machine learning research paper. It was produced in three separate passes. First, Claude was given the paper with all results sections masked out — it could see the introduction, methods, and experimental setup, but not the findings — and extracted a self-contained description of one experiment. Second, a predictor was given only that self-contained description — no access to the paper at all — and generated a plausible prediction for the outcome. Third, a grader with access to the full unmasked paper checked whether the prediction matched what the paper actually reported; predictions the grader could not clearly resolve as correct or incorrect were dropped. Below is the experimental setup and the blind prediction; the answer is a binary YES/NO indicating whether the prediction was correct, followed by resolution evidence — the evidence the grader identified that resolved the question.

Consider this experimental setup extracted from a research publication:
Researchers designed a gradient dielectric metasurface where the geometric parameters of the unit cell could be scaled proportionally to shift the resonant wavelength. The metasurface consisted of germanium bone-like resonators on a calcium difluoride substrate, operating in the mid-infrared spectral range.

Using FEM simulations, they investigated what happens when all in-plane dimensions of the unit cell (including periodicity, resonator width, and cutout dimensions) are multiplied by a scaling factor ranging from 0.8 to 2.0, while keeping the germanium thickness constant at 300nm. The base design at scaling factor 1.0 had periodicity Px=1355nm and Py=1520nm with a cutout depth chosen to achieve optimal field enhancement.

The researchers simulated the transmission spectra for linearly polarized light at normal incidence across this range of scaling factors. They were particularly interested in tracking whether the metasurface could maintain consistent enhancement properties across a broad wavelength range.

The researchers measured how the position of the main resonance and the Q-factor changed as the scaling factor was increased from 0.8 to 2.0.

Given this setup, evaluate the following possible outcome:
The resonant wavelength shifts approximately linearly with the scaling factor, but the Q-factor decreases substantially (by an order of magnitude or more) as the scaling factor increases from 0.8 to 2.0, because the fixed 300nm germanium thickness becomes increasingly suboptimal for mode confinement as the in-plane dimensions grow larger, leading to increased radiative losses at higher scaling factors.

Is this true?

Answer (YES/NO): NO